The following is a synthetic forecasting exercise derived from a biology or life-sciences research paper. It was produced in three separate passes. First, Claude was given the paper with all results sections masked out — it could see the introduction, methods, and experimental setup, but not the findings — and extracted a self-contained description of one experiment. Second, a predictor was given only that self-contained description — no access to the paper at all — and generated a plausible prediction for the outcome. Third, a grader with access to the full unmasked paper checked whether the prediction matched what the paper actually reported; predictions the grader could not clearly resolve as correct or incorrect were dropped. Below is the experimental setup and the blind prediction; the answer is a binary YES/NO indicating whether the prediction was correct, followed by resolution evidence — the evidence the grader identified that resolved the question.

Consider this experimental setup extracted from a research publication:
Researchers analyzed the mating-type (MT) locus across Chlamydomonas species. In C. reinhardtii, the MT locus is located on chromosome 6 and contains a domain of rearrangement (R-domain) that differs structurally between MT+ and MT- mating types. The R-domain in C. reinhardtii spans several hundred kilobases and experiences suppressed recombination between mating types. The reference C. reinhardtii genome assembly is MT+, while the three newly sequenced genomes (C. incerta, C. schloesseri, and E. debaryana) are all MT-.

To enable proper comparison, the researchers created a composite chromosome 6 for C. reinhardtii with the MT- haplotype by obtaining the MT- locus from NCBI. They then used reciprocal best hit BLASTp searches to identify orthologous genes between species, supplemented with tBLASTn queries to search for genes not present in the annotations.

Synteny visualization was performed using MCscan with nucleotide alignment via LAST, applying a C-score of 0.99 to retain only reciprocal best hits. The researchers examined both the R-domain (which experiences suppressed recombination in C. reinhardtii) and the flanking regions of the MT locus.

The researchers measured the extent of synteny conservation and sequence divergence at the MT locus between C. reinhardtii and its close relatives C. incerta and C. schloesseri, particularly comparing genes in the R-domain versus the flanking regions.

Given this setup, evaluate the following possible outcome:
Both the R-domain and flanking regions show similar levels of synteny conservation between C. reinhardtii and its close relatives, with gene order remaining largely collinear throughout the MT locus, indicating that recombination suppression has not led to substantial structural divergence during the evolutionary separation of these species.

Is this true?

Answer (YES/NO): NO